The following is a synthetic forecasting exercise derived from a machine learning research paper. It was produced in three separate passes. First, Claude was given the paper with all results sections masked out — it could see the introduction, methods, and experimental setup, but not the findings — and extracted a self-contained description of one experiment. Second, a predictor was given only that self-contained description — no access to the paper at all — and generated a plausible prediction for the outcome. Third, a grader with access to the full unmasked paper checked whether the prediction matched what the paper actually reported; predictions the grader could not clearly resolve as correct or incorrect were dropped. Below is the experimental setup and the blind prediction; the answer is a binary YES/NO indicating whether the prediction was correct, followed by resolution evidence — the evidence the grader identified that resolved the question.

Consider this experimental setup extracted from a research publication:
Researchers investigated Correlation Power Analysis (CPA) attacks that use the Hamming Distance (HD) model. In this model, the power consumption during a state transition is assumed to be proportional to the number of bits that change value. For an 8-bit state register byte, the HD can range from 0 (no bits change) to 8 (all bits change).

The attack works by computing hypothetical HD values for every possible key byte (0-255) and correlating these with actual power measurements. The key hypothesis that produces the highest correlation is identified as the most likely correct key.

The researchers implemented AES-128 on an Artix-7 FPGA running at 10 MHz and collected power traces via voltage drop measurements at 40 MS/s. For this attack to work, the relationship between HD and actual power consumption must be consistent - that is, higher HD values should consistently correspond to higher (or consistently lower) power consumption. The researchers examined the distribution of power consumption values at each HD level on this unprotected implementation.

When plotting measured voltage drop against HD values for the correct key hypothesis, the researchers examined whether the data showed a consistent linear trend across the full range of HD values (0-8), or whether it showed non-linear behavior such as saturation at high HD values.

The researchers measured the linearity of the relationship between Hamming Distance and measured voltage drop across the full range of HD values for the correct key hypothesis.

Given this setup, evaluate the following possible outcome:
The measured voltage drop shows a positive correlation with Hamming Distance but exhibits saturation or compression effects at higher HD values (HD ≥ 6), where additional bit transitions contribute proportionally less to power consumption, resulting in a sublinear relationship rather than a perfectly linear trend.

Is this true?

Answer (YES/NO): NO